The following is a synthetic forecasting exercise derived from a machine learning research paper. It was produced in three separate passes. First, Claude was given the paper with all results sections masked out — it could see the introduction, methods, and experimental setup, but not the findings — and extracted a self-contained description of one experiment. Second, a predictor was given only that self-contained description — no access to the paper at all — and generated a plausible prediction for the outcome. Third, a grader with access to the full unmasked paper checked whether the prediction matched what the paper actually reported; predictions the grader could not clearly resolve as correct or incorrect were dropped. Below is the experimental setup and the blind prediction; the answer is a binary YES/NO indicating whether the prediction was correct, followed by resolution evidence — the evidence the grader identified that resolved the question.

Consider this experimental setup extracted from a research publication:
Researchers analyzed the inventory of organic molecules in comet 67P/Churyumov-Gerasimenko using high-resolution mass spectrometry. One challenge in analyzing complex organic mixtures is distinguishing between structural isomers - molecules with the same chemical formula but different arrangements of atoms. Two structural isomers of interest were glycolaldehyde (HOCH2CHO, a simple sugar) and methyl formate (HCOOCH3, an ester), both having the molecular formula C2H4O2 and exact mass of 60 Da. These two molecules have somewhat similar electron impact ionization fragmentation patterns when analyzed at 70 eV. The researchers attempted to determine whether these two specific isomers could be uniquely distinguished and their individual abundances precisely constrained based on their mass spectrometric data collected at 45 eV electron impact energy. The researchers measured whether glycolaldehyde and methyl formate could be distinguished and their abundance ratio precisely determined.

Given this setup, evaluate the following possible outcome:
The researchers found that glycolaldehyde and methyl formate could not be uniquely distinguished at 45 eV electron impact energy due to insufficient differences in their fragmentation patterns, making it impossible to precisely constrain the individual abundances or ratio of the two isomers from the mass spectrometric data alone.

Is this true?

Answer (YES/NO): YES